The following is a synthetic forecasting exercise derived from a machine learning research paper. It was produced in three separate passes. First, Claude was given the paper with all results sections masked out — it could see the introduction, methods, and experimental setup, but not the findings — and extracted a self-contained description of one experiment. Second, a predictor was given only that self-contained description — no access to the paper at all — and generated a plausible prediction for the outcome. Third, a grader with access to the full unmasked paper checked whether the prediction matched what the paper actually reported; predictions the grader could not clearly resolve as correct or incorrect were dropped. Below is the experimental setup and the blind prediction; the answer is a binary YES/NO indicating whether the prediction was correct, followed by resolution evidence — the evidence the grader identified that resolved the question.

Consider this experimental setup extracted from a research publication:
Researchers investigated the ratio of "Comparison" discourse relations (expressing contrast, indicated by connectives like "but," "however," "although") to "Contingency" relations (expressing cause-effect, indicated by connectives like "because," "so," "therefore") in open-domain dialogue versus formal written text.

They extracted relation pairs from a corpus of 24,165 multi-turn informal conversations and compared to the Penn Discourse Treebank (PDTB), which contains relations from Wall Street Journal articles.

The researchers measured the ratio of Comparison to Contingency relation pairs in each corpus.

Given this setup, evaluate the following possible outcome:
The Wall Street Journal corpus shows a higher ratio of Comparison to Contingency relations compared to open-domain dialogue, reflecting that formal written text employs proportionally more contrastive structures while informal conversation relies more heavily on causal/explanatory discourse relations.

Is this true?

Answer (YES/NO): NO